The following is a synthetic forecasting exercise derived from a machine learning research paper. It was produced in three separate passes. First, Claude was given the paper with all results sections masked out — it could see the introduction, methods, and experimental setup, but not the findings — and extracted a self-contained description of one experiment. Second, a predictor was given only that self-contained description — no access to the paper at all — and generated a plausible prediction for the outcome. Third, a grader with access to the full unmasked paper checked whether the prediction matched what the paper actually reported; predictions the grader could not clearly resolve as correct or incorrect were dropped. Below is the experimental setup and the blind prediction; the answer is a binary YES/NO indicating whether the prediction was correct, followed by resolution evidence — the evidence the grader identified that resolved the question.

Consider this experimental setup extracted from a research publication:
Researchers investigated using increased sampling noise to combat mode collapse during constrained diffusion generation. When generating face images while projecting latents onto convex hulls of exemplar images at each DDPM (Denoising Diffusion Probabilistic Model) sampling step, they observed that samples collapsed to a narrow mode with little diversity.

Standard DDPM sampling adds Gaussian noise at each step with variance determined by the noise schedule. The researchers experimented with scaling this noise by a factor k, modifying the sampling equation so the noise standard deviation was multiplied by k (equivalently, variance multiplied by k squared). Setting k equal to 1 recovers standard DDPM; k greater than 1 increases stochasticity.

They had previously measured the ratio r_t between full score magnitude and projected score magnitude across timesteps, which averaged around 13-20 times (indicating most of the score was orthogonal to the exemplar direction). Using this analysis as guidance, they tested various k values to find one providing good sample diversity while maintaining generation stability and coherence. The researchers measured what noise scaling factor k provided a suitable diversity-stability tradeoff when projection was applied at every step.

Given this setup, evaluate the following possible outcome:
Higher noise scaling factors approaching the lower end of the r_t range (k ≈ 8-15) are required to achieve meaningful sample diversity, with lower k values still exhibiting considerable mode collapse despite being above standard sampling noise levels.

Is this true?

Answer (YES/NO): NO